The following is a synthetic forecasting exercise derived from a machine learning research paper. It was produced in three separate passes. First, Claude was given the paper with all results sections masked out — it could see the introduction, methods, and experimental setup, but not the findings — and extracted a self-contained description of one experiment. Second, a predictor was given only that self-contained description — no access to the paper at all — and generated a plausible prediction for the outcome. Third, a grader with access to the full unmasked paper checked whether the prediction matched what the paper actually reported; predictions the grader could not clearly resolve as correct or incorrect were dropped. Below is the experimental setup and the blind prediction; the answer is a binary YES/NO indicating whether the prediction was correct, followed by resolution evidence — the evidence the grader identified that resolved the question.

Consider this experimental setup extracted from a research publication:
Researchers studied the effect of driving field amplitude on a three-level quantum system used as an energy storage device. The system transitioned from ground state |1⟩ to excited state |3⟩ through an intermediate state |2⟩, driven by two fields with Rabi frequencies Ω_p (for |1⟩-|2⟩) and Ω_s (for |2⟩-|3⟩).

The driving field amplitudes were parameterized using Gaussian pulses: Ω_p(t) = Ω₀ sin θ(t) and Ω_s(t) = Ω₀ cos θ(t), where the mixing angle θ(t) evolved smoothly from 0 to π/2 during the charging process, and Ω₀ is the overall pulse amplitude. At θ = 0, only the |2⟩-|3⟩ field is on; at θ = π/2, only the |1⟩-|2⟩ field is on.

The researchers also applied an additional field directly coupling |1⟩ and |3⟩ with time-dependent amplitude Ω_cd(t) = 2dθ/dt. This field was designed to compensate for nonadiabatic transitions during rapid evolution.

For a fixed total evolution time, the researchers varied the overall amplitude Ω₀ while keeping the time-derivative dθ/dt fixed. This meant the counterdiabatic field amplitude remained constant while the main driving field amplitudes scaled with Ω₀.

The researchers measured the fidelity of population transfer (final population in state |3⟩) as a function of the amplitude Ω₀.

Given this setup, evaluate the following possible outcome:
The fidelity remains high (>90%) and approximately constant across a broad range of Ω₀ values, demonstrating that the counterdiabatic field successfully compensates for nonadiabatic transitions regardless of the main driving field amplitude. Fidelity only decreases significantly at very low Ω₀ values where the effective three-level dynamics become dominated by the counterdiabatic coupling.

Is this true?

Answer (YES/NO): NO